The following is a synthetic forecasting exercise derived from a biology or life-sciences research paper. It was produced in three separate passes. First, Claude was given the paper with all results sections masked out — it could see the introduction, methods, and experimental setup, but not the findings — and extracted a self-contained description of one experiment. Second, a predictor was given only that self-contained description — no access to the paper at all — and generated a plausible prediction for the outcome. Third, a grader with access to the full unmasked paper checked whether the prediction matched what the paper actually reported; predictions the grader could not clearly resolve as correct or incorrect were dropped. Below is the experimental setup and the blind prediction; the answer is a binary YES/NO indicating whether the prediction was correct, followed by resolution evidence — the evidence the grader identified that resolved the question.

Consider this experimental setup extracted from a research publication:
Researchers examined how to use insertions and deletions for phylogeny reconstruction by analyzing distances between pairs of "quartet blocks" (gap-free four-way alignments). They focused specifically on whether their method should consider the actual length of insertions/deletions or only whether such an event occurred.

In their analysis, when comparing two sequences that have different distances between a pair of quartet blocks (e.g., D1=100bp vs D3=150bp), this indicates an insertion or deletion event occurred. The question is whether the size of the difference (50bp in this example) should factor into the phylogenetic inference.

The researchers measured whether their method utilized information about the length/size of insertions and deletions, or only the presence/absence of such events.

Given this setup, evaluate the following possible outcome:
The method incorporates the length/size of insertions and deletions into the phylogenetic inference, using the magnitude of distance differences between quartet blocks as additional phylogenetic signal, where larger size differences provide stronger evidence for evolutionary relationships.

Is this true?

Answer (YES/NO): NO